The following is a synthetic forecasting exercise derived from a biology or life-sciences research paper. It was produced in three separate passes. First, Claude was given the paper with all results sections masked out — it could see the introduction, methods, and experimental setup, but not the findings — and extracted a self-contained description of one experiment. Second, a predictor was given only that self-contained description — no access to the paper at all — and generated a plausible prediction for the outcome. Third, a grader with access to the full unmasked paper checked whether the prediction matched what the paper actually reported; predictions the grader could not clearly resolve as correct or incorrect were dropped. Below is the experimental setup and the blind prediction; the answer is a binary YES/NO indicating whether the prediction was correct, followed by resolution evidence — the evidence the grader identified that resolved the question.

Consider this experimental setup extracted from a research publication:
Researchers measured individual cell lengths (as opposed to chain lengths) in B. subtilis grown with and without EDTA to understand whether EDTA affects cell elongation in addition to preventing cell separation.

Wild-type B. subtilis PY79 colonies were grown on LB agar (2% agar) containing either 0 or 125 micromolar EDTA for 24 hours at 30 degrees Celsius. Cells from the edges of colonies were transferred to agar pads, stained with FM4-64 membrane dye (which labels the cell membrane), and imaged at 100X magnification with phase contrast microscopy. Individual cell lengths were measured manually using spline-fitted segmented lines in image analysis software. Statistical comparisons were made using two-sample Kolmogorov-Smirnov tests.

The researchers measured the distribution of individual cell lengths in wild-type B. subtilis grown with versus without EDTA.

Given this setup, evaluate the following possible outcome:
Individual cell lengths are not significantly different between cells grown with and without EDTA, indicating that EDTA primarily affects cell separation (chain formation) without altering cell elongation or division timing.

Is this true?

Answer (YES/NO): YES